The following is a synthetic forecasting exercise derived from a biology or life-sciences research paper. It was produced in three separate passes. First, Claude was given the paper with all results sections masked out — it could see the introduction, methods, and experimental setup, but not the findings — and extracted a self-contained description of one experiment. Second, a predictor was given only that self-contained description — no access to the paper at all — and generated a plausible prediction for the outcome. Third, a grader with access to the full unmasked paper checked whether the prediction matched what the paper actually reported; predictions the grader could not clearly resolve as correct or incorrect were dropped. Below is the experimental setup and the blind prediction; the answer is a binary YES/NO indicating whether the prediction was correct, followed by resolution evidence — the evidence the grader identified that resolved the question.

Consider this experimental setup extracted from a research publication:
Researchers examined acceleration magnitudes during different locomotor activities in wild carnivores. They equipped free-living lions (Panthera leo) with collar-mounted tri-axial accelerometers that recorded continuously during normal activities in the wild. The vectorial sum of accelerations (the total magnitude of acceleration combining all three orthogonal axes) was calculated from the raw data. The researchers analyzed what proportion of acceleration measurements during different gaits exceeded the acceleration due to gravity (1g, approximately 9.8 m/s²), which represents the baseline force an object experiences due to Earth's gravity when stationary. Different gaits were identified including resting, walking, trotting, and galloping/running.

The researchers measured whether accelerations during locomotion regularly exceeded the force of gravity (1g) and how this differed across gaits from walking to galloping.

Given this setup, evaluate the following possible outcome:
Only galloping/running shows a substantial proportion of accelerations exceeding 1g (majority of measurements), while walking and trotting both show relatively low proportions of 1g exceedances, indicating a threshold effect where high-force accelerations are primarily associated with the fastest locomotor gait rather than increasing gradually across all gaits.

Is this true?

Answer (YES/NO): NO